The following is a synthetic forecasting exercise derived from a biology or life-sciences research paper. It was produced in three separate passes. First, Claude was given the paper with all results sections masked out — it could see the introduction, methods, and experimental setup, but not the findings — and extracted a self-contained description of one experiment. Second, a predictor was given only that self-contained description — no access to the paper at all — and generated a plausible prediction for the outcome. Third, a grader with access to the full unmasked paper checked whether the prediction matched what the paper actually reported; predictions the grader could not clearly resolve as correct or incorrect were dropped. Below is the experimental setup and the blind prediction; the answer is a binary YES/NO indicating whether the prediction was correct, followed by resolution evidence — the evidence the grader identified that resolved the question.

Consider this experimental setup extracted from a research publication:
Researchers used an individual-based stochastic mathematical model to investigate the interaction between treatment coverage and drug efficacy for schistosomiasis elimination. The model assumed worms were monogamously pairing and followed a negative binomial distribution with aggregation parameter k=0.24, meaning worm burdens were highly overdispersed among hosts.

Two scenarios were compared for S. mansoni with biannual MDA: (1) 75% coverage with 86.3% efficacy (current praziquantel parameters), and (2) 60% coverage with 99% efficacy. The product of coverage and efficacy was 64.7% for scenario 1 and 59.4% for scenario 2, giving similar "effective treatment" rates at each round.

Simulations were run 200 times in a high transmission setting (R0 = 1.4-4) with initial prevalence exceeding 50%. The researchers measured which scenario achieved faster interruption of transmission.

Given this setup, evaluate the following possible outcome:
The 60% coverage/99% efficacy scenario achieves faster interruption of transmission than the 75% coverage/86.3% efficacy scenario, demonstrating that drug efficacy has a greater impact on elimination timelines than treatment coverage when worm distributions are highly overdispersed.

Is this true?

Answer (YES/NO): NO